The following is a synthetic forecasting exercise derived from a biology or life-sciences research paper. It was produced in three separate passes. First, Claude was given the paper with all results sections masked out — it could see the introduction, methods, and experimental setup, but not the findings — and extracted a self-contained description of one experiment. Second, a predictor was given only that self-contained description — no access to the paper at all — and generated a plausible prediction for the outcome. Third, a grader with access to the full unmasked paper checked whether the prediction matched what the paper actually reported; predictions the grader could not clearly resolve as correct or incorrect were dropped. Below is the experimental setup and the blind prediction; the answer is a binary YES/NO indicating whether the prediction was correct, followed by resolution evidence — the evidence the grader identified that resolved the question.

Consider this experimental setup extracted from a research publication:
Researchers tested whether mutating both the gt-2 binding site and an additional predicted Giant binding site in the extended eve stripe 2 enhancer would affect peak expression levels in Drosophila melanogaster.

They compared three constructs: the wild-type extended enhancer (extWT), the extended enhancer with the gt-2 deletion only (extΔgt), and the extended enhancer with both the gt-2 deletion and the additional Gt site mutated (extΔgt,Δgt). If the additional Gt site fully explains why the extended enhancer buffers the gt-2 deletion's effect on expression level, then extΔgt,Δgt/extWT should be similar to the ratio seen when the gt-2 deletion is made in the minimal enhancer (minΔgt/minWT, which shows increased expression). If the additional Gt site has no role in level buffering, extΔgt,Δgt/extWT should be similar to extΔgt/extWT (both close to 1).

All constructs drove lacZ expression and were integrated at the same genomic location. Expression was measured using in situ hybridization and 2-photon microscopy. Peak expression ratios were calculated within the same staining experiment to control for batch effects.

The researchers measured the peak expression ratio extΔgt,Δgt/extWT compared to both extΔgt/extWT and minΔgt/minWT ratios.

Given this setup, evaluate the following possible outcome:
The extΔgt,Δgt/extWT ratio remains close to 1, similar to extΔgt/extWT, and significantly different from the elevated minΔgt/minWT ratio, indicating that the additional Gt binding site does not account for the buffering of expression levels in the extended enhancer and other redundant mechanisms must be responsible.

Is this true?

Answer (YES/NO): NO